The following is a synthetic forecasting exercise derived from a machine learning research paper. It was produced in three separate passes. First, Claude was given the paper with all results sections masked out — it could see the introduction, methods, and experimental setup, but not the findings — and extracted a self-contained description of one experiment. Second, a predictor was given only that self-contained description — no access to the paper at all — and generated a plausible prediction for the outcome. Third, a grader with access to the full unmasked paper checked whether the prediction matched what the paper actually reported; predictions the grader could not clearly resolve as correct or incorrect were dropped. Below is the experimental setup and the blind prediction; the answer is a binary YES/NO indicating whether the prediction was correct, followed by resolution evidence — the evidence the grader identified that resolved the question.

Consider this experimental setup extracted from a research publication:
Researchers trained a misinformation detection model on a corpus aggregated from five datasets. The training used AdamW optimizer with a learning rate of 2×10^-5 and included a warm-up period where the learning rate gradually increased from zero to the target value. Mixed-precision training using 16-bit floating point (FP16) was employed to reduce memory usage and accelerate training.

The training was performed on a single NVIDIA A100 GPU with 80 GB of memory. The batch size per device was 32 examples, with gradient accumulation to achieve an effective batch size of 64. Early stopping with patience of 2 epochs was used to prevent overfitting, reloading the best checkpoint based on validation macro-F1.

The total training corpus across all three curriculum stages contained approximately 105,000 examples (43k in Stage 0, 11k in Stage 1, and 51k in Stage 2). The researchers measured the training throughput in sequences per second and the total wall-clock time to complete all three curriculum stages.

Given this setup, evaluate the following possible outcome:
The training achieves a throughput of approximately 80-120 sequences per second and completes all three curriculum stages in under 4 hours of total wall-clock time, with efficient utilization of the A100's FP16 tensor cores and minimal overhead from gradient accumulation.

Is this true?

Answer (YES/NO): NO